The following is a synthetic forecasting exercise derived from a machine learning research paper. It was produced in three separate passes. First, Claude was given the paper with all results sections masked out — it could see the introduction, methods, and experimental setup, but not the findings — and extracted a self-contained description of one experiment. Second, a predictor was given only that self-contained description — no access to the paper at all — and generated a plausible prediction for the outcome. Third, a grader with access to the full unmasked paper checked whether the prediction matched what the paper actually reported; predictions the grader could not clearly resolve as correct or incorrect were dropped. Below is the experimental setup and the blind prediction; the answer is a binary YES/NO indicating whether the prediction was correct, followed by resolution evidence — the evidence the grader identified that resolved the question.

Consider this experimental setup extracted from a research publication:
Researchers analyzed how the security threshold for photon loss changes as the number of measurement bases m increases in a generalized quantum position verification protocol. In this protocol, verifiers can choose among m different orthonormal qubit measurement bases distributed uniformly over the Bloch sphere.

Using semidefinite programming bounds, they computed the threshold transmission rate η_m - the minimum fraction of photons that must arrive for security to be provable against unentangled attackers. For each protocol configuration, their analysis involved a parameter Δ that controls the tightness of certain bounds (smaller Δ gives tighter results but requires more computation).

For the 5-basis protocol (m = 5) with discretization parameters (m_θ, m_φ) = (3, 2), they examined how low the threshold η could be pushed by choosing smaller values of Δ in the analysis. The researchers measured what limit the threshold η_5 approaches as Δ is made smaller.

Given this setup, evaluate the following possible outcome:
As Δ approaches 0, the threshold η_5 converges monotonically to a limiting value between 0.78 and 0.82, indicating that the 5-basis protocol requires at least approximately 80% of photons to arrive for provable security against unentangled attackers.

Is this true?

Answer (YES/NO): NO